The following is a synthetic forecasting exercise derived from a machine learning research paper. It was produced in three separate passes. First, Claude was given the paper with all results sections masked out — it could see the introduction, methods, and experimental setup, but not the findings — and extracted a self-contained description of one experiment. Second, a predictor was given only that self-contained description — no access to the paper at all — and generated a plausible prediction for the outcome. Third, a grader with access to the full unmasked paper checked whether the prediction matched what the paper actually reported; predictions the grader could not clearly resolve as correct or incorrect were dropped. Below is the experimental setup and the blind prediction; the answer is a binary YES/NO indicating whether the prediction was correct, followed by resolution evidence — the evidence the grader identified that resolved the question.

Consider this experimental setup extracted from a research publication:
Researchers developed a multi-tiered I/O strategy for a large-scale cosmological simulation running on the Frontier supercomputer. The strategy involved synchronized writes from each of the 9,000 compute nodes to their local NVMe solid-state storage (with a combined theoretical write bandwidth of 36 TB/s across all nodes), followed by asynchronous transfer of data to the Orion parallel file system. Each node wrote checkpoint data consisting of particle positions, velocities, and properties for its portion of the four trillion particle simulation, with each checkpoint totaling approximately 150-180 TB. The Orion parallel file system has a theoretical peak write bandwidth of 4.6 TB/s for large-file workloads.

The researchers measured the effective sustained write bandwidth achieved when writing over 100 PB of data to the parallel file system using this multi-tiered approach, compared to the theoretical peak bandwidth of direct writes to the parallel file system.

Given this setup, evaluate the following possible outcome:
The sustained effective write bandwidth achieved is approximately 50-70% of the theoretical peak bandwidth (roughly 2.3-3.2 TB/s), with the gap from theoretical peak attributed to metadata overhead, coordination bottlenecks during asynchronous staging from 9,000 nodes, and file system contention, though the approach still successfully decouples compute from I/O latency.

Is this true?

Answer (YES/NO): NO